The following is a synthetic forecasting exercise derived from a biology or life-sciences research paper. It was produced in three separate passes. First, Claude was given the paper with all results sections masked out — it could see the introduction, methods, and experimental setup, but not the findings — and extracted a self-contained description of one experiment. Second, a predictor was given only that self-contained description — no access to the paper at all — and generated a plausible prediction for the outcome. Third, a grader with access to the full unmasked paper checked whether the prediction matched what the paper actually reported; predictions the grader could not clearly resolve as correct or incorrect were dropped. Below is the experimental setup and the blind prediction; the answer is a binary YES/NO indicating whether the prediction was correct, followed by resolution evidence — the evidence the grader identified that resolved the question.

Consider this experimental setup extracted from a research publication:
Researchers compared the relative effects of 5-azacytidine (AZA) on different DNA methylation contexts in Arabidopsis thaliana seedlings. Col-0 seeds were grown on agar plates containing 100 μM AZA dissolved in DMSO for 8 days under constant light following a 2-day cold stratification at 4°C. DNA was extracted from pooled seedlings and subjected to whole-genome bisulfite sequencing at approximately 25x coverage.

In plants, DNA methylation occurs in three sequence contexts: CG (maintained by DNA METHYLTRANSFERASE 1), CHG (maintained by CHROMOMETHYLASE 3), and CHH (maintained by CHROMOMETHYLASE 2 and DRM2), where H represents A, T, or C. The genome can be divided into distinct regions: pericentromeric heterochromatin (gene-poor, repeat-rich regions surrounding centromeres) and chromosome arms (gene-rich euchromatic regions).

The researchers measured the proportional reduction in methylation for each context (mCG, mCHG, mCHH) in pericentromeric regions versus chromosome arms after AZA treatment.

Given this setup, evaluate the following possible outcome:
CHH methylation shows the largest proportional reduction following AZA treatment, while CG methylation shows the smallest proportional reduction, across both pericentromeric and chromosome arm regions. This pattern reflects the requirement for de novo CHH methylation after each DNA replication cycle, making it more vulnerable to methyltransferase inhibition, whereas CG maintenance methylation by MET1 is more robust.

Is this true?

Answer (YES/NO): YES